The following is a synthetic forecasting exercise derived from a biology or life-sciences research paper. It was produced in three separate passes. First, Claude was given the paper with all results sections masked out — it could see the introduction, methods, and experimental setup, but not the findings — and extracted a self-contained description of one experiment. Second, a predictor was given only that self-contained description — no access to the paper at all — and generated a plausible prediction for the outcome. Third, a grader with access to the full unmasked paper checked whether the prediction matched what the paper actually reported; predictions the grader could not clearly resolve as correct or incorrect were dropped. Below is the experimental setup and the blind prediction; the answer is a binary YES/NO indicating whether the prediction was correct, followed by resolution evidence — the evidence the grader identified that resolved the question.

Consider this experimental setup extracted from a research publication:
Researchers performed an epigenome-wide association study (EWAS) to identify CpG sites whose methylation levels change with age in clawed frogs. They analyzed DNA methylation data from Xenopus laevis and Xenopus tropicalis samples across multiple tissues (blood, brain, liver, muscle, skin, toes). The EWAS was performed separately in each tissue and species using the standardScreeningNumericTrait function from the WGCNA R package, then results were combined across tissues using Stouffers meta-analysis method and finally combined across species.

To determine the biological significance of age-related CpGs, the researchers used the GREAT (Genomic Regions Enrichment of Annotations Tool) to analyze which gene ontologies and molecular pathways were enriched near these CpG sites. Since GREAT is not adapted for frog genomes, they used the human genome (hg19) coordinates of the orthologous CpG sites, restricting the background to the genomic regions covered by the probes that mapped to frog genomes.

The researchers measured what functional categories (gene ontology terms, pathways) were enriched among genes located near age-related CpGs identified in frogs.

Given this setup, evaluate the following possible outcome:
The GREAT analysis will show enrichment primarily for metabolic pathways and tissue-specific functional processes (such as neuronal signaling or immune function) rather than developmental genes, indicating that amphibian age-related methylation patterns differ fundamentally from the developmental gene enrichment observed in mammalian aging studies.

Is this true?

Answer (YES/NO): NO